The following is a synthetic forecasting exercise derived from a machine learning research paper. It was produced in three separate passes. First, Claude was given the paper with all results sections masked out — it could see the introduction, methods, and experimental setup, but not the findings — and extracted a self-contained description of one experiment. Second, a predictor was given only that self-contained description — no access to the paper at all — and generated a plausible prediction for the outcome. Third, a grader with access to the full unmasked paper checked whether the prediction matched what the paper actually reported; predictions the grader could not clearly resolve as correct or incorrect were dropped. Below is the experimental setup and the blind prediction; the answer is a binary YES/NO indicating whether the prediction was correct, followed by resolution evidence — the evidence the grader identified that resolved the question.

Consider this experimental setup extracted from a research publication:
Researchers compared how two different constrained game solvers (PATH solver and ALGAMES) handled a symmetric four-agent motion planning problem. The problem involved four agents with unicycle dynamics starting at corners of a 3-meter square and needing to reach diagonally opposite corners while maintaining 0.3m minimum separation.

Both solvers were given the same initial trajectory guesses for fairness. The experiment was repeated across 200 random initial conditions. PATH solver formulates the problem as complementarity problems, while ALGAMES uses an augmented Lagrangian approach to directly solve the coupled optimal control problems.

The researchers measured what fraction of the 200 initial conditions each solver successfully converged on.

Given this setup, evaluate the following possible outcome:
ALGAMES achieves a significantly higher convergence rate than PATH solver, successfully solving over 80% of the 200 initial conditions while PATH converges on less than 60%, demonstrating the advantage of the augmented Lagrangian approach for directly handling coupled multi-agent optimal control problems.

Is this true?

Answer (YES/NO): NO